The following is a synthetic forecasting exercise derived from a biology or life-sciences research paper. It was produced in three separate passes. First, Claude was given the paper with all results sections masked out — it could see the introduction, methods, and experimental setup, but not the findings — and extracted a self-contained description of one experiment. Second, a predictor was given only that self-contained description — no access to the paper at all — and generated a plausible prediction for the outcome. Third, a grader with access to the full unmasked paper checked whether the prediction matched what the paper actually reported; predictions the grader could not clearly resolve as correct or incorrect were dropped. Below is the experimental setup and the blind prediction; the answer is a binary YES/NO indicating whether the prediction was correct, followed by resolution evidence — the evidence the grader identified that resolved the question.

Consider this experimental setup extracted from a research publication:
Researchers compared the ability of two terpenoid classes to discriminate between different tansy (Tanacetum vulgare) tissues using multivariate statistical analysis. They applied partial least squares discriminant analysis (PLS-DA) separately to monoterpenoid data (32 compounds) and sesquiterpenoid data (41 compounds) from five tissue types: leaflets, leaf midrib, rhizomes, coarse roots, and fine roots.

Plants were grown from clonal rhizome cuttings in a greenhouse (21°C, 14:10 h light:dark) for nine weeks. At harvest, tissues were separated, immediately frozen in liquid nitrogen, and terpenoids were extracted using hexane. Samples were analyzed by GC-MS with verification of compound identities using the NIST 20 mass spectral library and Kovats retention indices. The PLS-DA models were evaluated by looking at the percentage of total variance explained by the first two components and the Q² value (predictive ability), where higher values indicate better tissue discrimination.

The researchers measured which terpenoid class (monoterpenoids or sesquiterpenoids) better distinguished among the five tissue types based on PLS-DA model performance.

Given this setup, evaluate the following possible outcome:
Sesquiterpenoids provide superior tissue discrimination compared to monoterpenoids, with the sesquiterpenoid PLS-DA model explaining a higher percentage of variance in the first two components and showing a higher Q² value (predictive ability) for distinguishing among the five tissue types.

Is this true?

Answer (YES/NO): YES